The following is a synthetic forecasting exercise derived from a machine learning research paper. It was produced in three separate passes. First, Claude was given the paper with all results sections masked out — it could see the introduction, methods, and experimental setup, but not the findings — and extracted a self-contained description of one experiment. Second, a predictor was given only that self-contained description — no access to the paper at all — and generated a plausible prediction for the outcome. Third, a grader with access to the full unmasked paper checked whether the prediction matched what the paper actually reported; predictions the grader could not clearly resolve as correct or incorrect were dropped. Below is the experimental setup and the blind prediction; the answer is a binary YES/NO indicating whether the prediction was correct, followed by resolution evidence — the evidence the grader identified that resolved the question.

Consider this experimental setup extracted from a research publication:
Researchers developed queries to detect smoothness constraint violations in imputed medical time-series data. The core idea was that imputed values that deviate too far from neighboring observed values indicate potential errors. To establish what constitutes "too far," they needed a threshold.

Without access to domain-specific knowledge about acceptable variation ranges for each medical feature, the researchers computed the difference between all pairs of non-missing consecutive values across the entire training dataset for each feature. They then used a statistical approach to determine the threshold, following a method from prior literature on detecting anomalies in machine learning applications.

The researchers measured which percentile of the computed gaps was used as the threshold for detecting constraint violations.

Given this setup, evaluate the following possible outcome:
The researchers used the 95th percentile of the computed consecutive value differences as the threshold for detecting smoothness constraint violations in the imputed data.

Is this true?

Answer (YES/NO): NO